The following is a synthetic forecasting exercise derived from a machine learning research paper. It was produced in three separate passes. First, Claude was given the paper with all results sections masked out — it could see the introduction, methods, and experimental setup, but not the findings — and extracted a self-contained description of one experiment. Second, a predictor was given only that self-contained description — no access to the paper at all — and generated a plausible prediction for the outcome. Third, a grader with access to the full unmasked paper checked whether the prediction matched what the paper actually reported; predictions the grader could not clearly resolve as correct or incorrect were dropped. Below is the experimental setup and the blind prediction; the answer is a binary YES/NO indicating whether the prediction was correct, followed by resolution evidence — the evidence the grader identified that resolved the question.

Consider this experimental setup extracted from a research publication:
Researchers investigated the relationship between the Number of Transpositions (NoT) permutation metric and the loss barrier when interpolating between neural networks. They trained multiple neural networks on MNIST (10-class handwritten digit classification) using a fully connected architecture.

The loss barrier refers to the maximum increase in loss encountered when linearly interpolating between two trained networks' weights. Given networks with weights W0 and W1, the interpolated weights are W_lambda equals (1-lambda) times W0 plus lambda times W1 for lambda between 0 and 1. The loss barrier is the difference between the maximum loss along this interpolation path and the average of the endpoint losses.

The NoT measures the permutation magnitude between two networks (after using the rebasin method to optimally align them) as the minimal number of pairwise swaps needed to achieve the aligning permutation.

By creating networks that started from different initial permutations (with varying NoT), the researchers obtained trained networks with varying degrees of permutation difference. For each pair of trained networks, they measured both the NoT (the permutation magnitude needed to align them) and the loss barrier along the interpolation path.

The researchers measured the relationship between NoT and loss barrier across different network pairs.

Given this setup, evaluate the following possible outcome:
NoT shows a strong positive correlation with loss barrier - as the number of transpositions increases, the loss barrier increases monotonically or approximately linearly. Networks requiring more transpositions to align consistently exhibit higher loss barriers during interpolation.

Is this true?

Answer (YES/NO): YES